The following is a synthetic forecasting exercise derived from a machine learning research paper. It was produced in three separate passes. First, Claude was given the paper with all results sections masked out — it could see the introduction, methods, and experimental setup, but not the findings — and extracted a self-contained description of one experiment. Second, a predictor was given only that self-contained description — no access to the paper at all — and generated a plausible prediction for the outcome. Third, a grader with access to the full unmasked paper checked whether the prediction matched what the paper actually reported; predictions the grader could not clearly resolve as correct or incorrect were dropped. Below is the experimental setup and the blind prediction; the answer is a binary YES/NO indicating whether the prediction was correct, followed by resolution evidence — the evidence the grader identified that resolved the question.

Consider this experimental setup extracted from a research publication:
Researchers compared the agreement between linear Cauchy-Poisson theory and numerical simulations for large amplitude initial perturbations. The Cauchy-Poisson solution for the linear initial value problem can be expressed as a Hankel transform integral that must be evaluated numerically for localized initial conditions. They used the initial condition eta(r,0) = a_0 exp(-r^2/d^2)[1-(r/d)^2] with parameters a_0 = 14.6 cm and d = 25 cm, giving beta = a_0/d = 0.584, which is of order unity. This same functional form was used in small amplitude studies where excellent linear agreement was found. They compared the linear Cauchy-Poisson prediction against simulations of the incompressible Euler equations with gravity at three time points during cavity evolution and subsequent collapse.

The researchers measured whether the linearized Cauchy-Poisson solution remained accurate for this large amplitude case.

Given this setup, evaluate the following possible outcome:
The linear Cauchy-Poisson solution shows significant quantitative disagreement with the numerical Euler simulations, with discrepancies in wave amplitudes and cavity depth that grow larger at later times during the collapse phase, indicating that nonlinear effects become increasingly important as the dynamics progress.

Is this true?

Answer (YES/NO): YES